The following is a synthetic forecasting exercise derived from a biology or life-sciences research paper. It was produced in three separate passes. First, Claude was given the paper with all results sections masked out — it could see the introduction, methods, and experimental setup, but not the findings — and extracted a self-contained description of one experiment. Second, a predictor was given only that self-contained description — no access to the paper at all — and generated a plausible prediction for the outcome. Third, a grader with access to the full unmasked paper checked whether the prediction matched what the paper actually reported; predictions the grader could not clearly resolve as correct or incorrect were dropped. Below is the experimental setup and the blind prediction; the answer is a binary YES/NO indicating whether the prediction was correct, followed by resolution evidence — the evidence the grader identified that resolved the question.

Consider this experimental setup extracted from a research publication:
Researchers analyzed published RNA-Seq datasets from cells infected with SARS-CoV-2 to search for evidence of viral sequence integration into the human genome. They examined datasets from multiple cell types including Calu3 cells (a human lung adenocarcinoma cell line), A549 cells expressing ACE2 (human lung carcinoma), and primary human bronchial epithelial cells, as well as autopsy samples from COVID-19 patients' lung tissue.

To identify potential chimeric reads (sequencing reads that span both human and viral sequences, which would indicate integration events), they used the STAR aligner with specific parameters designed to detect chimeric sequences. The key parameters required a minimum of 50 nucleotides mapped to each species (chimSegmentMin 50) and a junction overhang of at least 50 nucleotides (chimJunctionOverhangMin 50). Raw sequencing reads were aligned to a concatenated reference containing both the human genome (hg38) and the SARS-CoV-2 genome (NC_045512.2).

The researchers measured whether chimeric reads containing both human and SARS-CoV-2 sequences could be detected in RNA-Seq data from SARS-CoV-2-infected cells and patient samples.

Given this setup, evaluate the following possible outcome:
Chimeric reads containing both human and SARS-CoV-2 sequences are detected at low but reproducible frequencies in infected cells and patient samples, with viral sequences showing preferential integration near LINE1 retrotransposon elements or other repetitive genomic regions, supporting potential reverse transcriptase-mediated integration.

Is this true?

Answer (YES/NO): NO